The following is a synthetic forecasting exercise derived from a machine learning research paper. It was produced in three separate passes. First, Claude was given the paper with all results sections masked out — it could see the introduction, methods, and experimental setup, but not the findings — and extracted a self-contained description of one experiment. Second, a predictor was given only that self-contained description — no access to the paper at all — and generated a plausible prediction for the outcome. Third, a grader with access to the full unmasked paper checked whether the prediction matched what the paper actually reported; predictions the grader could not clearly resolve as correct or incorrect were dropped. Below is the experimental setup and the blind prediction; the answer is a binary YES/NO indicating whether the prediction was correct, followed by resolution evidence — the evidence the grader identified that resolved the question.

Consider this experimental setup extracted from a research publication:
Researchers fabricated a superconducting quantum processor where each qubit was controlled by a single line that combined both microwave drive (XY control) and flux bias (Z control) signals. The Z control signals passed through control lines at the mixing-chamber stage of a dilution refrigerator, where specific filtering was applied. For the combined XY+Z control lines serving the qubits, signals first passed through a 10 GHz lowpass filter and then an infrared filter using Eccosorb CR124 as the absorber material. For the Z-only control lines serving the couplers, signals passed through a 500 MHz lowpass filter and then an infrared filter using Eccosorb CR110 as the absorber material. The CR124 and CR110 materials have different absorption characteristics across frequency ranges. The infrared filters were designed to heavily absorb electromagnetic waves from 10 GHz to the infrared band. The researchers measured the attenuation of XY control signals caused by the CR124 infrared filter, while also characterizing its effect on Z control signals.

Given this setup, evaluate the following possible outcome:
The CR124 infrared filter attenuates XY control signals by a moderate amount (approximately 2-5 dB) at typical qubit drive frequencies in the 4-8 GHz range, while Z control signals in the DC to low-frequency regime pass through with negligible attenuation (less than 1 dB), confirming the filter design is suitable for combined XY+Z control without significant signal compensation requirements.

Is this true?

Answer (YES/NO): NO